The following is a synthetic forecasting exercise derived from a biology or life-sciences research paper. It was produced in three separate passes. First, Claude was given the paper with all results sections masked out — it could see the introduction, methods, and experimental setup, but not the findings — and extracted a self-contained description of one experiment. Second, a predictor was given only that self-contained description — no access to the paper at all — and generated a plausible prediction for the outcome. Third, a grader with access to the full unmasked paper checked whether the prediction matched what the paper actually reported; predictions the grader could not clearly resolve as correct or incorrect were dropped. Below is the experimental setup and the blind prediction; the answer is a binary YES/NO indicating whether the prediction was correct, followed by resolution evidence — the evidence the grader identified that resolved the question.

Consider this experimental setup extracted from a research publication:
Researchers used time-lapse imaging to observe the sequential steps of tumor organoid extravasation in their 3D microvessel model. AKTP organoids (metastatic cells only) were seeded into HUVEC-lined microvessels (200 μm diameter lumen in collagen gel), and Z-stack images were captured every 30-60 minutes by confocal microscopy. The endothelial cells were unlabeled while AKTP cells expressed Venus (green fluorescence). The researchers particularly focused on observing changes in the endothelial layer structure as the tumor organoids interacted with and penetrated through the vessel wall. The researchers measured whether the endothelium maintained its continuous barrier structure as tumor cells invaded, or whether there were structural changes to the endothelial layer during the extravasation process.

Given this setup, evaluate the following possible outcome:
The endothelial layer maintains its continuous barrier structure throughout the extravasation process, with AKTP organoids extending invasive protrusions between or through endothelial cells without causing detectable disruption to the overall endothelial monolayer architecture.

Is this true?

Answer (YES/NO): NO